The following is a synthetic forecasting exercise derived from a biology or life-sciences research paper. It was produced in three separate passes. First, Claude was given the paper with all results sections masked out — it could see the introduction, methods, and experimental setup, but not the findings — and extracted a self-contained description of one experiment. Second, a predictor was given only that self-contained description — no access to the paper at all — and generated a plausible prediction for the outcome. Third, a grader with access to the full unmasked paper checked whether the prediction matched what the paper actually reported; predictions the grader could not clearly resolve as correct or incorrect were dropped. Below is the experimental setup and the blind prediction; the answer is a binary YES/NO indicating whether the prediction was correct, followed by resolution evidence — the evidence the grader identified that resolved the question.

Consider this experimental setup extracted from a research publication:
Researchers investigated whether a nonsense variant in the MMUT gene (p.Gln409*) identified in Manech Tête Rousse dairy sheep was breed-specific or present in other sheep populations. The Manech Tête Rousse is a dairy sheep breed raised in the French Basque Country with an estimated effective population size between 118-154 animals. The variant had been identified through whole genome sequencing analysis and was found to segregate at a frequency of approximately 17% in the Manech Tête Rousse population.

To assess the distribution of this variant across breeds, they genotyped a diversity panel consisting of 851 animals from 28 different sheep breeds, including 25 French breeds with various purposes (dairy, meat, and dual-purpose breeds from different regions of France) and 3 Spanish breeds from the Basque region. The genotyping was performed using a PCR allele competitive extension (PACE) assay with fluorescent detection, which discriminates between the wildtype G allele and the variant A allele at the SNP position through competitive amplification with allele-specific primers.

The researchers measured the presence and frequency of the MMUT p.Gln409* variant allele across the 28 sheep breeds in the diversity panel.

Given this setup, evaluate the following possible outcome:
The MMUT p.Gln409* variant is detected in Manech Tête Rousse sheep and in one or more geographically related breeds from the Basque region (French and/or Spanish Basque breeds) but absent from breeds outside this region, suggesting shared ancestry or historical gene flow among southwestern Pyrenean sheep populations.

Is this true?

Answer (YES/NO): YES